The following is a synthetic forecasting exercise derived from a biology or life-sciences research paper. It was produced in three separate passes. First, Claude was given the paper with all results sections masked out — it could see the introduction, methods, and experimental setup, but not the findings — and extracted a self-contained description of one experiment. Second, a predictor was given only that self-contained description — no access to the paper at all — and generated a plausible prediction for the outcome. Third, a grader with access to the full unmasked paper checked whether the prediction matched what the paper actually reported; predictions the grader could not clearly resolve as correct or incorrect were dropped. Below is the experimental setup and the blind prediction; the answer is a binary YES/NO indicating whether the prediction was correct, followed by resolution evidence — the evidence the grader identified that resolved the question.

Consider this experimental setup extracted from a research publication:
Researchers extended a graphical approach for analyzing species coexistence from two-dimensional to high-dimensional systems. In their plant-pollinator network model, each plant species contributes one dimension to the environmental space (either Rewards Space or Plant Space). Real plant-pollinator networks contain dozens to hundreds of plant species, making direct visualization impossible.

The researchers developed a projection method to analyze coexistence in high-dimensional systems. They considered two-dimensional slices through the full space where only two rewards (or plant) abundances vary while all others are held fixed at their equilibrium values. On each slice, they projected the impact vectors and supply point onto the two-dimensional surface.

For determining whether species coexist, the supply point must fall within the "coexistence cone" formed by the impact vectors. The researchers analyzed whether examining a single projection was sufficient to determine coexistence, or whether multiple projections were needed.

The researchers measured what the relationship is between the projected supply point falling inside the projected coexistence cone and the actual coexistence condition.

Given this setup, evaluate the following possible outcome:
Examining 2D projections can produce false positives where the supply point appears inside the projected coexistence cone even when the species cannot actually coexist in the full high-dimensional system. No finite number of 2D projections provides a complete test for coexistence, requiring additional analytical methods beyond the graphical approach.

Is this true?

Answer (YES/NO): NO